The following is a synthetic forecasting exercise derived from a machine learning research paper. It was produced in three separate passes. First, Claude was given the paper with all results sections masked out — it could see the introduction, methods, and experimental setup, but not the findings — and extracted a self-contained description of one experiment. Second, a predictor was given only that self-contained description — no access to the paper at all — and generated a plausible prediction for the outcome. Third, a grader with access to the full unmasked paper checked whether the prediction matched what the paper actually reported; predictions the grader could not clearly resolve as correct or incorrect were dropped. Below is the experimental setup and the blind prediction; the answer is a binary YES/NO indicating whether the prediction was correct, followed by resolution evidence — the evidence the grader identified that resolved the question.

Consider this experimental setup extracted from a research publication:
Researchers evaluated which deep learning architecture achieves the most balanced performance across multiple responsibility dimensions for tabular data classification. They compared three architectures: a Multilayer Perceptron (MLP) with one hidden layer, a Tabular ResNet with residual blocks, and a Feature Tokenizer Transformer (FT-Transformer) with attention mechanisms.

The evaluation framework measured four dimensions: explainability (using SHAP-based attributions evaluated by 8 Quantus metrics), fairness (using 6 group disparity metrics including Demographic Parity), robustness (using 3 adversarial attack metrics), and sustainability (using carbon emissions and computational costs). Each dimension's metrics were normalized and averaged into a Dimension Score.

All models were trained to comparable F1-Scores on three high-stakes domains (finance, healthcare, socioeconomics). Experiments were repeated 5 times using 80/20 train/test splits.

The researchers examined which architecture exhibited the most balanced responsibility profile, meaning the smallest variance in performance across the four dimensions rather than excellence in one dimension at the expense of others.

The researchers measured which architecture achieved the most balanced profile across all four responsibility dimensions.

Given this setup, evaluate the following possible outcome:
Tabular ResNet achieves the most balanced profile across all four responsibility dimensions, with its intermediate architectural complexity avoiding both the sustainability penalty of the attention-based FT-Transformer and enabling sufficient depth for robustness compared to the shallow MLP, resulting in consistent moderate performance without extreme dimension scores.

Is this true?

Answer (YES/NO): YES